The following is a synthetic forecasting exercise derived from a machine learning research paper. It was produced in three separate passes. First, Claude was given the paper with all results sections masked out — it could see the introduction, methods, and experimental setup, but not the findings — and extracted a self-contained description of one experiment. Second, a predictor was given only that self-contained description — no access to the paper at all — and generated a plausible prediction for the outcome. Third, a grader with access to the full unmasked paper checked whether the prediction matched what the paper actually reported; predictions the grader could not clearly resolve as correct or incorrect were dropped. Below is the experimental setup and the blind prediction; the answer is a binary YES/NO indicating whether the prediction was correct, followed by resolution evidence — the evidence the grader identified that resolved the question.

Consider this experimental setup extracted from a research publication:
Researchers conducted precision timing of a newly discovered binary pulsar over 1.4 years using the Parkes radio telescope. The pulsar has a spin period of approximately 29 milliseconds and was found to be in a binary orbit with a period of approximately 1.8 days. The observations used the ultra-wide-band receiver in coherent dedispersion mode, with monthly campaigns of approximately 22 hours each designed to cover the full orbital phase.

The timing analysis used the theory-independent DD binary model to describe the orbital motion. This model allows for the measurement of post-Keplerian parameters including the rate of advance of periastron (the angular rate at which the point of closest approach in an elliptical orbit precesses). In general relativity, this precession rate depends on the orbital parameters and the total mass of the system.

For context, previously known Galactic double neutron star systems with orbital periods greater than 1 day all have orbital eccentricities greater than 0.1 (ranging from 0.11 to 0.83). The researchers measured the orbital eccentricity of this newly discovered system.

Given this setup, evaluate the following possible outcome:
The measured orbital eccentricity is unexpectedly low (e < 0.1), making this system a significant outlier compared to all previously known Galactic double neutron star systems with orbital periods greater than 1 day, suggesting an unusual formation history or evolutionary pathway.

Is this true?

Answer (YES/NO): YES